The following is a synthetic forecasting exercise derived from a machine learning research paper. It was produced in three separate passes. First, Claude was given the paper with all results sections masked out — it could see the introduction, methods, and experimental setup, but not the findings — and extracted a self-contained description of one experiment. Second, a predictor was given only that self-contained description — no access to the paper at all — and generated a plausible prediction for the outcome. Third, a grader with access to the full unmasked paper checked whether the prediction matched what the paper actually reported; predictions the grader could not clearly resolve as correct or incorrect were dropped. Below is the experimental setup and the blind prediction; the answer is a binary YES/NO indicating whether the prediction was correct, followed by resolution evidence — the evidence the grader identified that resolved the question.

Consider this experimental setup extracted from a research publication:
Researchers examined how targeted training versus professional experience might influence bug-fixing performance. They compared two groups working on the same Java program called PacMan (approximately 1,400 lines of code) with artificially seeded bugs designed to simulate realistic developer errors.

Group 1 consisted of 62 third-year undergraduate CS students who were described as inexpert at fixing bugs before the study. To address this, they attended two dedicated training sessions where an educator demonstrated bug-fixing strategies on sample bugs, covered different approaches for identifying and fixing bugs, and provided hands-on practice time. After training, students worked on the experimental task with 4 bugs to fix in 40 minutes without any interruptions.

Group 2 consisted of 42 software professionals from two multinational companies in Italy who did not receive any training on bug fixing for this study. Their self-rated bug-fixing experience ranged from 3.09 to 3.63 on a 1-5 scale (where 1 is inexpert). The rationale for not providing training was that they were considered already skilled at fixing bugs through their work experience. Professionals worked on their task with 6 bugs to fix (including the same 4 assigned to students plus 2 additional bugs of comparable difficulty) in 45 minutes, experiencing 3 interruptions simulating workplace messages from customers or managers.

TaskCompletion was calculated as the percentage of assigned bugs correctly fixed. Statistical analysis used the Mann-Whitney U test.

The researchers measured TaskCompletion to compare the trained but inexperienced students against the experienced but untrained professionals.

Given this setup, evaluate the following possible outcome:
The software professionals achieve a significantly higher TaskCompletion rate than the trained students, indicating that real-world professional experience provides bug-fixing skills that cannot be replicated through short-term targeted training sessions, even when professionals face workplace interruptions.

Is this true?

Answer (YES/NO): NO